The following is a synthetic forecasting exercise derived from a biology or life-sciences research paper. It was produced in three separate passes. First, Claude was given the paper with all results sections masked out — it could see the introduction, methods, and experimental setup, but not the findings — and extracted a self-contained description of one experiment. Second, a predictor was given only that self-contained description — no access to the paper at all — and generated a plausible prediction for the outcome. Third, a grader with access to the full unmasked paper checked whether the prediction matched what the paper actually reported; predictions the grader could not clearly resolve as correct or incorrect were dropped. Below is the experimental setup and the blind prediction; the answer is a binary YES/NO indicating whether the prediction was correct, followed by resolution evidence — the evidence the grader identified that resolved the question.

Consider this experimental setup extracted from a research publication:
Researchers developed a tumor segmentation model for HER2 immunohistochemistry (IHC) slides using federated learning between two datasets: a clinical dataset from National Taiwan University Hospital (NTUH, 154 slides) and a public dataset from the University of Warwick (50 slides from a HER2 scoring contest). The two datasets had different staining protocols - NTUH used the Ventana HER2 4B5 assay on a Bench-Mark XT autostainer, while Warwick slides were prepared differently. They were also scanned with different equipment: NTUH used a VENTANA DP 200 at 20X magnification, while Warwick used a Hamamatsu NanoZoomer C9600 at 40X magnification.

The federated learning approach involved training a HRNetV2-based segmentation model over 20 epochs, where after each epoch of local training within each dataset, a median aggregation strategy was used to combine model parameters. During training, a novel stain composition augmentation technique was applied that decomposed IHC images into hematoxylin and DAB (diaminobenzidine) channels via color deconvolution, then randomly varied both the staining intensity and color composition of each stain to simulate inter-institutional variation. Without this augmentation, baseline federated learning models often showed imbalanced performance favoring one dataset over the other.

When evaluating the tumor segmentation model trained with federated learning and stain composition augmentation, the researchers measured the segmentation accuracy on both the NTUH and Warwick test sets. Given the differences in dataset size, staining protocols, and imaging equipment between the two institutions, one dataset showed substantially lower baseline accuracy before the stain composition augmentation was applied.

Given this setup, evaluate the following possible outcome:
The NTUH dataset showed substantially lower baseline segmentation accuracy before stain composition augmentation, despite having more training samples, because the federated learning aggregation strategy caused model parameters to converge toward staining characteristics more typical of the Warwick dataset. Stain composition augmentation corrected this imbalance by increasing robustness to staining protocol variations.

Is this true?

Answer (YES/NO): NO